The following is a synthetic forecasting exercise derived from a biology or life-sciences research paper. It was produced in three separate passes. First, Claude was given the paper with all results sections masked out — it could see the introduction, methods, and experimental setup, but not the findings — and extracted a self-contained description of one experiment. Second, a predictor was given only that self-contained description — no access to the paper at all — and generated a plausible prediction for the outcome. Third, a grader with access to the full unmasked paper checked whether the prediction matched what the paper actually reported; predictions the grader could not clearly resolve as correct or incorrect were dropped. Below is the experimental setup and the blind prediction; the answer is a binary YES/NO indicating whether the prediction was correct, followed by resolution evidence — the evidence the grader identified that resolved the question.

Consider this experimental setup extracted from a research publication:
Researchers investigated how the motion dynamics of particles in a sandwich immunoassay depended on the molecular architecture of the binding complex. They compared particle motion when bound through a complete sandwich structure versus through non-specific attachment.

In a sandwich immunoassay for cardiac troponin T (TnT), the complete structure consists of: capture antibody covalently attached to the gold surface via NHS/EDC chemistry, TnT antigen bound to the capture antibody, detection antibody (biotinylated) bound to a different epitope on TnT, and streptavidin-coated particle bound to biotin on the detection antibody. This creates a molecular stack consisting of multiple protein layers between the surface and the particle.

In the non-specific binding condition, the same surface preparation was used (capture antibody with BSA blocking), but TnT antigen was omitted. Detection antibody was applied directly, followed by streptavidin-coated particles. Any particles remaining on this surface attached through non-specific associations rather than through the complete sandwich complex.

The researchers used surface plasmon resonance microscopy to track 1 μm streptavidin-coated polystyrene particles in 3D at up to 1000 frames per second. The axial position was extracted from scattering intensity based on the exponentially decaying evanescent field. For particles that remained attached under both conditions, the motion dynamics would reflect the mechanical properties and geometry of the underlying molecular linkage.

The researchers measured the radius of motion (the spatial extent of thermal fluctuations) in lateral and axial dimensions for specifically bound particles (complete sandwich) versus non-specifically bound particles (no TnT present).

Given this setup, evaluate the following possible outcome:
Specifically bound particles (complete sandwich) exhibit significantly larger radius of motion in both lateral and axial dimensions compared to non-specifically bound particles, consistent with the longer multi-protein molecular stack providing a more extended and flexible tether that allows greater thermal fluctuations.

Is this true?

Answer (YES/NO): YES